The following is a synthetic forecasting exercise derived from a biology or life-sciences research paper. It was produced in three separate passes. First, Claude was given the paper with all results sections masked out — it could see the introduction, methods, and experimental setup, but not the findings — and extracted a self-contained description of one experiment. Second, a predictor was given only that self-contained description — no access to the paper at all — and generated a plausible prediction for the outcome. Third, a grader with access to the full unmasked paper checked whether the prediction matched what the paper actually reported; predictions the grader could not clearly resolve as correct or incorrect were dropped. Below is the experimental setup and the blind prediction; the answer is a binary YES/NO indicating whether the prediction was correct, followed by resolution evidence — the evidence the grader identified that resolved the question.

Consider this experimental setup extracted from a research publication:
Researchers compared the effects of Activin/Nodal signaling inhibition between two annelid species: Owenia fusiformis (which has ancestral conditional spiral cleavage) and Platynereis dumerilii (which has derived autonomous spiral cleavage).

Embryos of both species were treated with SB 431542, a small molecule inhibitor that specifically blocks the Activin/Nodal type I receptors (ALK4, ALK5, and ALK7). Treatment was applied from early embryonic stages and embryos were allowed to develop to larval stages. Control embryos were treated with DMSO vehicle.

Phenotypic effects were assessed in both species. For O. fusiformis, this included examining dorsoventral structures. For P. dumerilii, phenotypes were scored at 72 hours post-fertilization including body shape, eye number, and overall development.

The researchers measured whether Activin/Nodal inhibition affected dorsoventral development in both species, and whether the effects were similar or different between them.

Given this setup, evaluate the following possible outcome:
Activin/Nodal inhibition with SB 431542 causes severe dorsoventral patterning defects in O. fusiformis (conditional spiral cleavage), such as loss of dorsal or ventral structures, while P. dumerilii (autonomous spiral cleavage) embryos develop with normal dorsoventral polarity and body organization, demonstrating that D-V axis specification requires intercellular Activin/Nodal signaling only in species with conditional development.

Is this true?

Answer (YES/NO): NO